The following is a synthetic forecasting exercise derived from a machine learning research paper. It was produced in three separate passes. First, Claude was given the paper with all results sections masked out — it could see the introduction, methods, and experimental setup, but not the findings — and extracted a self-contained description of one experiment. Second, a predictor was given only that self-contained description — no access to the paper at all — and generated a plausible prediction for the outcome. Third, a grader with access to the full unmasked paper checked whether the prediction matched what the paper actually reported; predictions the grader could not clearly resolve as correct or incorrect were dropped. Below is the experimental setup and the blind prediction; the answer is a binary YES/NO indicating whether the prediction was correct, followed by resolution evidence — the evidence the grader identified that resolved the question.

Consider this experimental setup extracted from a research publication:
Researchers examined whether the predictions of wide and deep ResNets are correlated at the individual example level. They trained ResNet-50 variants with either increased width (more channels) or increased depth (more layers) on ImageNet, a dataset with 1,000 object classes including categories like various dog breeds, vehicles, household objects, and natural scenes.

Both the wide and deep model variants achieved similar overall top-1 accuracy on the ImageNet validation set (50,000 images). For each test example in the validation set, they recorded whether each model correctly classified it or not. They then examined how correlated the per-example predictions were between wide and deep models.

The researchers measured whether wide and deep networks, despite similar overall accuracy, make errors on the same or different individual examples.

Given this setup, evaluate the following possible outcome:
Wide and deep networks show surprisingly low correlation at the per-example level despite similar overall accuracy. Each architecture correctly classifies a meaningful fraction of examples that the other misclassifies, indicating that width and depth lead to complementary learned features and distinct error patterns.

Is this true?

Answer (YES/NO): YES